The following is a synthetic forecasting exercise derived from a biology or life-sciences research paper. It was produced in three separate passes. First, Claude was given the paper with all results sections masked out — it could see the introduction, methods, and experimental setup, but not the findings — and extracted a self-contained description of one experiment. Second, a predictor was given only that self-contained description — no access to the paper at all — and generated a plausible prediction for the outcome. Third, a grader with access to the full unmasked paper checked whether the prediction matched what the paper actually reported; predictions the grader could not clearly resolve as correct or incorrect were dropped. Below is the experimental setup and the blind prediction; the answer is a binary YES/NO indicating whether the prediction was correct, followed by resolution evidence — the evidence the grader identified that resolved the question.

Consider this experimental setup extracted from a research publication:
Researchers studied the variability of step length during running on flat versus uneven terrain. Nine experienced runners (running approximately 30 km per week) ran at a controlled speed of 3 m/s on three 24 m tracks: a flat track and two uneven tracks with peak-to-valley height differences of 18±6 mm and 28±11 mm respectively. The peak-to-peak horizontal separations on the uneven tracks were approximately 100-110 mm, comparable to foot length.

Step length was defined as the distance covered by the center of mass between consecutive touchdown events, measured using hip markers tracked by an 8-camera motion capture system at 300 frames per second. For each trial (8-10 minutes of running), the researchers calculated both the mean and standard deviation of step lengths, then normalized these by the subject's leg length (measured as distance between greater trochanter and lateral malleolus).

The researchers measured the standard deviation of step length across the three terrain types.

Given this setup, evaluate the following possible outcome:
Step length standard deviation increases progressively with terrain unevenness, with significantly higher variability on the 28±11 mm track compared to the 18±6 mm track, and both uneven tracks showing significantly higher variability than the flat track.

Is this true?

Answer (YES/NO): NO